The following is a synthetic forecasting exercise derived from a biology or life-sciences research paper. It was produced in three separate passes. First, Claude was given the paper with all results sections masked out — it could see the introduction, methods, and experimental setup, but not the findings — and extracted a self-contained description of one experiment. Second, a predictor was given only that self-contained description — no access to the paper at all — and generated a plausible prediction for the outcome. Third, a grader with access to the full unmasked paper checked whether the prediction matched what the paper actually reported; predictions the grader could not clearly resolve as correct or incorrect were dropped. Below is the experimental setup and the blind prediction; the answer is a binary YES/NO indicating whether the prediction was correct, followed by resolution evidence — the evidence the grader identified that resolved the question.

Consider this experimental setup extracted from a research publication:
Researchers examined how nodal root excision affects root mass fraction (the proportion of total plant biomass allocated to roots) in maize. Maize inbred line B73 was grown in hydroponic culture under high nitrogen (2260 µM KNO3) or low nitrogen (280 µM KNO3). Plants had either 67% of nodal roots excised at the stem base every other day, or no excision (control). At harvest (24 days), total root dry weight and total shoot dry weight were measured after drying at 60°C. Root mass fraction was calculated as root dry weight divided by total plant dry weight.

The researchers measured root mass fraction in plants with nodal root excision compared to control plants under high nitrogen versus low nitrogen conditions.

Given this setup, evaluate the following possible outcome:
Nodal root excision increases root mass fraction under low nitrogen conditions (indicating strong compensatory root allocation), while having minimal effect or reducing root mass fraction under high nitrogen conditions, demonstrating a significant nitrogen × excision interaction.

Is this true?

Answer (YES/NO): NO